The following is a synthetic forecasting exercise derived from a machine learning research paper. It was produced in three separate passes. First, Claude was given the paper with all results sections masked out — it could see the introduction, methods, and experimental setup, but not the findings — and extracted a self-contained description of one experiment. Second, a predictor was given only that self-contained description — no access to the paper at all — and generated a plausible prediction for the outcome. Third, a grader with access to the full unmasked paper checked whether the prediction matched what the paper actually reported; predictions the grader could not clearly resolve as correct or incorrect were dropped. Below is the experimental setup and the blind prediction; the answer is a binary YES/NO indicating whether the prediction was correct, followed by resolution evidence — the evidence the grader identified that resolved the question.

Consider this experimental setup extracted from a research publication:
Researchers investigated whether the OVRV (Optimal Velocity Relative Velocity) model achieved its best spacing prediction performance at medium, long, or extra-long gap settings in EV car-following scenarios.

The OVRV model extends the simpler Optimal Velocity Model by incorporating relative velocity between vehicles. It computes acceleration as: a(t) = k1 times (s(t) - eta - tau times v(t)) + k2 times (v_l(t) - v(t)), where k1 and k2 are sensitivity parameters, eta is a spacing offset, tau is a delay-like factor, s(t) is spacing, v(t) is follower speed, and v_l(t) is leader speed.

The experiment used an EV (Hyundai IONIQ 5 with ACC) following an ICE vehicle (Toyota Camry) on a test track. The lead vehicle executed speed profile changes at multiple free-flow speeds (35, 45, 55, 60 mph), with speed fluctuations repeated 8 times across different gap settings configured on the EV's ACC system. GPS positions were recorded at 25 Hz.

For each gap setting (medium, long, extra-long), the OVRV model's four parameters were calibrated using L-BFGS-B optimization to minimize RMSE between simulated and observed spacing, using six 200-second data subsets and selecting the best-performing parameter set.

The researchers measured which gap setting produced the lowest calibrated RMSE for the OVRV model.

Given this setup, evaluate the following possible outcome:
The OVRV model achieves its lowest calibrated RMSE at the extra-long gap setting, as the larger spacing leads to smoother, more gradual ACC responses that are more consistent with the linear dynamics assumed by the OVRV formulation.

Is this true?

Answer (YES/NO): NO